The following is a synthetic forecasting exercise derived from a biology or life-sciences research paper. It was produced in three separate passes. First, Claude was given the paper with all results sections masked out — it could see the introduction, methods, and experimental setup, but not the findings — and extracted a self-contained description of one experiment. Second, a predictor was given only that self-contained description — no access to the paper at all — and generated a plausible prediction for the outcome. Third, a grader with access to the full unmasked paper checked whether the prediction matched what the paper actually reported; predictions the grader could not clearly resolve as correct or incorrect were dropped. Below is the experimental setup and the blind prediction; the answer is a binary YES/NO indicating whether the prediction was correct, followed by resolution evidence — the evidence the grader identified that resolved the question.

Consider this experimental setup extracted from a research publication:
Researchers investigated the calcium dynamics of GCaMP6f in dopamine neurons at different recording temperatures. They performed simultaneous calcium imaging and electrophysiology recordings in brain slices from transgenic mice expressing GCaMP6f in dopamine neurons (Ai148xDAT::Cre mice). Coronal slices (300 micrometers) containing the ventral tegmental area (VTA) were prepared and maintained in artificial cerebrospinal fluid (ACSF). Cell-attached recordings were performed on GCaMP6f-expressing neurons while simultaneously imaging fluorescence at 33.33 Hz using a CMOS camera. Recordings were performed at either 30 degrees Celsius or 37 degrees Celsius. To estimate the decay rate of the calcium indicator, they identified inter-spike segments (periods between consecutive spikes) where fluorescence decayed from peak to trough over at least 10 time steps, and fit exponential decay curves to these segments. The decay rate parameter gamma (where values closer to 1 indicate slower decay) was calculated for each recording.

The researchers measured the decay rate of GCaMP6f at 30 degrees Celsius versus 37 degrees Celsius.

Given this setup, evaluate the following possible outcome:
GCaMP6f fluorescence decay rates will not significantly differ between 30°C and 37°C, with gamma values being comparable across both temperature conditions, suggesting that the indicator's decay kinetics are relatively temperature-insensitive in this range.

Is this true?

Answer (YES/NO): NO